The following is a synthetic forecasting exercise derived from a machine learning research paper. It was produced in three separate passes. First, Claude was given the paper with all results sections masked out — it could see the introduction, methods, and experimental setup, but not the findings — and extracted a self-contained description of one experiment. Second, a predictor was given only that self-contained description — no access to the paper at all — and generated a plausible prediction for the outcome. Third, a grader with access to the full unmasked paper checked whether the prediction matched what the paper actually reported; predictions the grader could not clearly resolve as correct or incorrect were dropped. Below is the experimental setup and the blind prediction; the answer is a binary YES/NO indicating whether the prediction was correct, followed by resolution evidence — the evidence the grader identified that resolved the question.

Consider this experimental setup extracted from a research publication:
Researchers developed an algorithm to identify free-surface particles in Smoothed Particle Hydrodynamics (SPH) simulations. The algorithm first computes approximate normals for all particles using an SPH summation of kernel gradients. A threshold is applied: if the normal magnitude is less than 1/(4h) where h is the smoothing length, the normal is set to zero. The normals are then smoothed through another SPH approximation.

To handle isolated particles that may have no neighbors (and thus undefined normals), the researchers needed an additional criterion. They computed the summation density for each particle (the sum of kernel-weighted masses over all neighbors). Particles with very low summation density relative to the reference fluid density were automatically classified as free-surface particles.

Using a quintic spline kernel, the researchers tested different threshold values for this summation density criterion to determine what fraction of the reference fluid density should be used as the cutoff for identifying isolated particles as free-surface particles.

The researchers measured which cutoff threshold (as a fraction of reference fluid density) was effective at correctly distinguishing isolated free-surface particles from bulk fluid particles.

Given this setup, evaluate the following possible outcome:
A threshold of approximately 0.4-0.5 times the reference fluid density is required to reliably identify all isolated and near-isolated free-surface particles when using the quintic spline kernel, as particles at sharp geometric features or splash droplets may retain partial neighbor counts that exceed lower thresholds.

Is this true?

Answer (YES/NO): YES